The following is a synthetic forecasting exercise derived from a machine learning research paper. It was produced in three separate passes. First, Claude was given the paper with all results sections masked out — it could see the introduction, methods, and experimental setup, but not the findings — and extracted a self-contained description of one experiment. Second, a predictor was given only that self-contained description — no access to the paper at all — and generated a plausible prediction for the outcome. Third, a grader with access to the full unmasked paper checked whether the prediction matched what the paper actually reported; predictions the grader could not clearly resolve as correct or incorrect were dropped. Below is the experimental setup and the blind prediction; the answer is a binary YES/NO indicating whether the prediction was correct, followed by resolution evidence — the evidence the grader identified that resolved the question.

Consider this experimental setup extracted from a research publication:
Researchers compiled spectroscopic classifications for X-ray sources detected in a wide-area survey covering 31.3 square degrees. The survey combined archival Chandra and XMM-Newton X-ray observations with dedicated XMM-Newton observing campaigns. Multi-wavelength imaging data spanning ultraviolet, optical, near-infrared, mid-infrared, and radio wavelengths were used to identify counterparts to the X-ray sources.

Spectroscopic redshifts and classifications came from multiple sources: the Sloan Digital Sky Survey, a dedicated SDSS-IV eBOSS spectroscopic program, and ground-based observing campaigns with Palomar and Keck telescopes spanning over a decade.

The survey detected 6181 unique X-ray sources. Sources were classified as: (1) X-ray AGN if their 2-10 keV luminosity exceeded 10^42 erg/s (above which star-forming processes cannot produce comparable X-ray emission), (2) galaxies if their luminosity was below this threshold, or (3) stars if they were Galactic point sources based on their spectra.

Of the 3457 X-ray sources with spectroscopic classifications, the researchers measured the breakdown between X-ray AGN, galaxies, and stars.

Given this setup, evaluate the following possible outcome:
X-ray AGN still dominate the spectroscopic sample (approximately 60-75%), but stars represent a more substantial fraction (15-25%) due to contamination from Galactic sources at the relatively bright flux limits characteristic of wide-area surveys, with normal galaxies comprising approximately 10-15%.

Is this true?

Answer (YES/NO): NO